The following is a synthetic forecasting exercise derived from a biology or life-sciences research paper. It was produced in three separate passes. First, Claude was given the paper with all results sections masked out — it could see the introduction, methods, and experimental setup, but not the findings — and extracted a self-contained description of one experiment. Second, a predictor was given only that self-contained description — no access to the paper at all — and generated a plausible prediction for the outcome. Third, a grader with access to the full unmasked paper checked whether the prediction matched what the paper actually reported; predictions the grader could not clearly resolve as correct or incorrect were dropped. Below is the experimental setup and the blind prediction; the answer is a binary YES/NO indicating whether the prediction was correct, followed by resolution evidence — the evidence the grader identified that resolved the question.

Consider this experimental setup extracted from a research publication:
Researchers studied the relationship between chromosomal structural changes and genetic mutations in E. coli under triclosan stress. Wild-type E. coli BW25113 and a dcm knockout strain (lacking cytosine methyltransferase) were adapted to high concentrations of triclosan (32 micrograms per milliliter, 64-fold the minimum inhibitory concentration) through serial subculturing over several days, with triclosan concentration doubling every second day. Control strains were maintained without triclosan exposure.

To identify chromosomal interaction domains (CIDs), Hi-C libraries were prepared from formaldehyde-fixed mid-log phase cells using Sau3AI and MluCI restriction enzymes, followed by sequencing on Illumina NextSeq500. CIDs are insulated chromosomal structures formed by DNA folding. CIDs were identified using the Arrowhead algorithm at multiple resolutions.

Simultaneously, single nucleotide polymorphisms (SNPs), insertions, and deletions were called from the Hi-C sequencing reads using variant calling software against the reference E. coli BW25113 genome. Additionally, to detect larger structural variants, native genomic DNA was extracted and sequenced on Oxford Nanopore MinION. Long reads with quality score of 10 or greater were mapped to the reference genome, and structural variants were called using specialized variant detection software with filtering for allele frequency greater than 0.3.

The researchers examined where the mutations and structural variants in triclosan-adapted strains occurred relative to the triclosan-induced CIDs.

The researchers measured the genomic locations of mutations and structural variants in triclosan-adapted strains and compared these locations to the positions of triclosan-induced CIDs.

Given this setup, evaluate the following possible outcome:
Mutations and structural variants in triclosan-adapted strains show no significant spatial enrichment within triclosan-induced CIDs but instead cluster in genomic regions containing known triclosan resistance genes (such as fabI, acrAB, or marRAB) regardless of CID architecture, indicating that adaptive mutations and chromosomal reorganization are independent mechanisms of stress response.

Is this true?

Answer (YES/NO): NO